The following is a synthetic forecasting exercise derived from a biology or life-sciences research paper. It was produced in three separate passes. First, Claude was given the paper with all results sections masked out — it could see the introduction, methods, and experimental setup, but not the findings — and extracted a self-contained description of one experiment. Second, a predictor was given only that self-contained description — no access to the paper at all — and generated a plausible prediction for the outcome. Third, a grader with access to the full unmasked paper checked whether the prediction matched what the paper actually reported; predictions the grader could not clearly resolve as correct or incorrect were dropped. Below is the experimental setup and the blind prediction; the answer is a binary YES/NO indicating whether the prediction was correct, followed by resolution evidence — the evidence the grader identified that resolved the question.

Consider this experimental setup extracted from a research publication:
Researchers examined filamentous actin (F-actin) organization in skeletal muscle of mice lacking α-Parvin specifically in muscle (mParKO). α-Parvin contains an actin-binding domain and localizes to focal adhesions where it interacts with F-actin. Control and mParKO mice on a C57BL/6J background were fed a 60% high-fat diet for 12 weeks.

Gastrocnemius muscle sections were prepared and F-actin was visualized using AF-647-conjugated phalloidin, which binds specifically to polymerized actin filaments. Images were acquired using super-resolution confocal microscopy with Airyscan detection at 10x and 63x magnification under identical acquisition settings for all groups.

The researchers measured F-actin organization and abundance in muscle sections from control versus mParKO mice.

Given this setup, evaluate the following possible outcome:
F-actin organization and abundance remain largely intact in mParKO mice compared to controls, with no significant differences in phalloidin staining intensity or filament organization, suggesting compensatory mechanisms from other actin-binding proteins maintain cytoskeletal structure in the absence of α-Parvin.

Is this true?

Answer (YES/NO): NO